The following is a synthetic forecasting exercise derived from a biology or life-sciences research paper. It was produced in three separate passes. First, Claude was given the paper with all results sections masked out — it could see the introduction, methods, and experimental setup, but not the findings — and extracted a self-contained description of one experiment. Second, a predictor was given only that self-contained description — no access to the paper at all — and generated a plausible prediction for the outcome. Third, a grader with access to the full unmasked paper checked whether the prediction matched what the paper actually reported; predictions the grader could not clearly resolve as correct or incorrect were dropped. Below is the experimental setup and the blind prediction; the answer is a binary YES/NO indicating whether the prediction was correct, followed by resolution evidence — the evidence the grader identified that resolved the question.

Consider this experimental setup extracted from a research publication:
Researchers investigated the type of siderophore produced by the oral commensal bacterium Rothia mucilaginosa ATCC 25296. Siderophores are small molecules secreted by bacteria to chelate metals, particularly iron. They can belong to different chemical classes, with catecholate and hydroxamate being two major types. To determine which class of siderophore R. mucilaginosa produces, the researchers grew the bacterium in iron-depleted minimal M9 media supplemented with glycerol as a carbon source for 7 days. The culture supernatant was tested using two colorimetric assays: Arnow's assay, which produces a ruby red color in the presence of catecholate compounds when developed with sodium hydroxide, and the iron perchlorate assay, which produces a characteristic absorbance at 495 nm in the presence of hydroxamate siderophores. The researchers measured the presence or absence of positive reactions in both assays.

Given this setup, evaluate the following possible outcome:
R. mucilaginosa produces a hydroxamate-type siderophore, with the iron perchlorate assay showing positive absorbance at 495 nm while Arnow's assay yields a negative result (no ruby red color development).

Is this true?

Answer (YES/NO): NO